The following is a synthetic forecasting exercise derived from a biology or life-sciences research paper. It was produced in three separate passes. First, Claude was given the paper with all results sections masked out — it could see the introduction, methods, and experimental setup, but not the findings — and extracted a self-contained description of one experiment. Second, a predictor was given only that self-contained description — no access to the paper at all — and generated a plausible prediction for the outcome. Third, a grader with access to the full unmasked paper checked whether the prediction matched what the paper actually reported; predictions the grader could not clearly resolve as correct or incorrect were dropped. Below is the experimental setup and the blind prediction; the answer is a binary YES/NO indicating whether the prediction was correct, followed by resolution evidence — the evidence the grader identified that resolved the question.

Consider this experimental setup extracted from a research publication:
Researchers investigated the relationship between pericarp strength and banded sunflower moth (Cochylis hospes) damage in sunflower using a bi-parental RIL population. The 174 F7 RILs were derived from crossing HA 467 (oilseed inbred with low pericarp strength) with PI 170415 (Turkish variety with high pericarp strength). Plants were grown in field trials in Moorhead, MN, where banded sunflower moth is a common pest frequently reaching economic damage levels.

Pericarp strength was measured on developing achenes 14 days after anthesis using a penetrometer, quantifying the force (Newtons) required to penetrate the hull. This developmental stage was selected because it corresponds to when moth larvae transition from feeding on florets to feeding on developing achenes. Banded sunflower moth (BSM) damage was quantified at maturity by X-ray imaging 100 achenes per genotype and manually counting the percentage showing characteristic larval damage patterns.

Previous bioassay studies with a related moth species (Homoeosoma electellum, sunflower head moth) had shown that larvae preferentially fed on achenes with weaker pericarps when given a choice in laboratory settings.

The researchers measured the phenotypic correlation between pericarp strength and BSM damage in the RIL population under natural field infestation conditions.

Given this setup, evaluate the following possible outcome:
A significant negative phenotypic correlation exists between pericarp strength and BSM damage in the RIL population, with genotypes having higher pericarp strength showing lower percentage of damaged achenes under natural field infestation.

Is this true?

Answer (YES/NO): NO